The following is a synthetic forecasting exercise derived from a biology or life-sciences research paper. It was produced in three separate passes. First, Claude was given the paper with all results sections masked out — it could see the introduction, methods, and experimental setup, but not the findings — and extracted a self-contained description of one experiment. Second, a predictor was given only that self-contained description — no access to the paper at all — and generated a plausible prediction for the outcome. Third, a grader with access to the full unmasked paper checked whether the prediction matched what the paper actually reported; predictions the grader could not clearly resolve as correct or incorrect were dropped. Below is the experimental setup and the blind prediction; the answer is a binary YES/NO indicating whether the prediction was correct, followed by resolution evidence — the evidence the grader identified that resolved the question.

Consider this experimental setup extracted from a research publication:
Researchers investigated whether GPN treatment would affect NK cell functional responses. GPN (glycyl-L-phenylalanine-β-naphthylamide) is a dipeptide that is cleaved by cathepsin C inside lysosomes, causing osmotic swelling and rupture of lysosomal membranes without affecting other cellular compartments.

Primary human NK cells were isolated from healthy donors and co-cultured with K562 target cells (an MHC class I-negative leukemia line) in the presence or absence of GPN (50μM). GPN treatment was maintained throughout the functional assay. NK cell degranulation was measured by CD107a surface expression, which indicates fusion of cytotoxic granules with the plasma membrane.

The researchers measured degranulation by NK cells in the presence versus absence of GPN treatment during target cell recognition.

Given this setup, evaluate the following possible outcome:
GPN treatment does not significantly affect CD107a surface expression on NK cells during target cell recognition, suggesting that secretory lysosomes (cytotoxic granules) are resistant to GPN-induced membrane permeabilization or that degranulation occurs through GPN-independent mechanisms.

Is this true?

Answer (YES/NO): NO